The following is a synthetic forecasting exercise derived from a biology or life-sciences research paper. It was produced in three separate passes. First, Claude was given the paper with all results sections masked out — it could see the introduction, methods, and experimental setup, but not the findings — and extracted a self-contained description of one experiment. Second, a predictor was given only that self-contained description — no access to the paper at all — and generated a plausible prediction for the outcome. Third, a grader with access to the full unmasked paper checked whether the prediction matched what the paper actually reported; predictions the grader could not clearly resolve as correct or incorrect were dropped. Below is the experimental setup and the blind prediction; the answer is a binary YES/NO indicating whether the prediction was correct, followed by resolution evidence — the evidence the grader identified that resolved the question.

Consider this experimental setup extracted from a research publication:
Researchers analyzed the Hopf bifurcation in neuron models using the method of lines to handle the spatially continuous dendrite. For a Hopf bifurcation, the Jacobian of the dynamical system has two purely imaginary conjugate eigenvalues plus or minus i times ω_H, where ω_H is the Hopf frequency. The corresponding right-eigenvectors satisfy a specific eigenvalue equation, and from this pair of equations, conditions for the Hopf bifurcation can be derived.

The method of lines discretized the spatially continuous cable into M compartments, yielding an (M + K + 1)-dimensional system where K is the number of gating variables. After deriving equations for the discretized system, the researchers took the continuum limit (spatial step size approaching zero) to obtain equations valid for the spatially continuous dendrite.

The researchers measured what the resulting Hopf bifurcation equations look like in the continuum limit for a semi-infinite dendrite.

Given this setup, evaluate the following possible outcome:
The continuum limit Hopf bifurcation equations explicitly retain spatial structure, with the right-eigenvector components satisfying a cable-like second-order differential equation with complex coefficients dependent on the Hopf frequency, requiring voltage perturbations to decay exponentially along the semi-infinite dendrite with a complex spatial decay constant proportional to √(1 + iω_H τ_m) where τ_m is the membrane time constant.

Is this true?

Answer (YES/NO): NO